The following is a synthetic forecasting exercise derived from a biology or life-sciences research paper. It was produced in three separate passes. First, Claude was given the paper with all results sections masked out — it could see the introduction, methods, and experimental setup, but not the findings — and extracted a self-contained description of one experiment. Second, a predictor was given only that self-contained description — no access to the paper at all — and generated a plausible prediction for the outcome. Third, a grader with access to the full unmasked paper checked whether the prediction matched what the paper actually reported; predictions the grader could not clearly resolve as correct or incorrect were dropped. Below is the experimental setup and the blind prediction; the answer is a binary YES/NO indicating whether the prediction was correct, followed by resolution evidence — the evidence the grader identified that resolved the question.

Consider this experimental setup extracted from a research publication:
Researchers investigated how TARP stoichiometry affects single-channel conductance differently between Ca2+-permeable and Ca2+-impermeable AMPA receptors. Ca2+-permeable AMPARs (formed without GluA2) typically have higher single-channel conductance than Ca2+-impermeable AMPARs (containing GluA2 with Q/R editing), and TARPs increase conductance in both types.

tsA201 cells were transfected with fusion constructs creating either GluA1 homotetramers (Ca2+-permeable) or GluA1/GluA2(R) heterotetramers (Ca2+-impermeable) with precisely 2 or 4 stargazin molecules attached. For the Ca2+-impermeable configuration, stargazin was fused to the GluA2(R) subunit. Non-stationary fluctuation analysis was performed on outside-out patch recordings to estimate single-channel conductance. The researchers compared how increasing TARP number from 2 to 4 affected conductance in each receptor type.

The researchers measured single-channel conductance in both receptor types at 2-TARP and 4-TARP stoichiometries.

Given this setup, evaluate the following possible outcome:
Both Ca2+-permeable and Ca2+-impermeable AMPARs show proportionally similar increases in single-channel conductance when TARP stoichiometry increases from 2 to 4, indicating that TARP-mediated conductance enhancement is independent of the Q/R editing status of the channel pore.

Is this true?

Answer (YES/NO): NO